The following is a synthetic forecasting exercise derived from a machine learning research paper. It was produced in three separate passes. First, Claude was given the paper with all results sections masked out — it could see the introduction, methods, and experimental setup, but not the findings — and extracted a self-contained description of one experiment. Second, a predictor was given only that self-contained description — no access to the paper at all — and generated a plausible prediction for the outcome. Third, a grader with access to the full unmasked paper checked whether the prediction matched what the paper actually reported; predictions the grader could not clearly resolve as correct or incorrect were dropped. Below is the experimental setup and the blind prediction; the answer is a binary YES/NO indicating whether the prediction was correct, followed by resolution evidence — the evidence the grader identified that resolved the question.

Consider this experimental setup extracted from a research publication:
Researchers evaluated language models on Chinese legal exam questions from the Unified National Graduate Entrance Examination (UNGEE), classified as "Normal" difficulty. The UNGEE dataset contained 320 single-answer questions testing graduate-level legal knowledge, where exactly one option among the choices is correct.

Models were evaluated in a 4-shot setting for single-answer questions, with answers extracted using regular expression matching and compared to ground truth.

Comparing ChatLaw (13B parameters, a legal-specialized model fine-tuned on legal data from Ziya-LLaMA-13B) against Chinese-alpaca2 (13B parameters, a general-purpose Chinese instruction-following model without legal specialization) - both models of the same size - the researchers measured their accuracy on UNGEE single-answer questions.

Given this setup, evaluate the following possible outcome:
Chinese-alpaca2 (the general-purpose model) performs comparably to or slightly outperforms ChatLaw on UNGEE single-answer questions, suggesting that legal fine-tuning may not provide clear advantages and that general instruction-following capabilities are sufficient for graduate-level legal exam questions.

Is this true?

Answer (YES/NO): YES